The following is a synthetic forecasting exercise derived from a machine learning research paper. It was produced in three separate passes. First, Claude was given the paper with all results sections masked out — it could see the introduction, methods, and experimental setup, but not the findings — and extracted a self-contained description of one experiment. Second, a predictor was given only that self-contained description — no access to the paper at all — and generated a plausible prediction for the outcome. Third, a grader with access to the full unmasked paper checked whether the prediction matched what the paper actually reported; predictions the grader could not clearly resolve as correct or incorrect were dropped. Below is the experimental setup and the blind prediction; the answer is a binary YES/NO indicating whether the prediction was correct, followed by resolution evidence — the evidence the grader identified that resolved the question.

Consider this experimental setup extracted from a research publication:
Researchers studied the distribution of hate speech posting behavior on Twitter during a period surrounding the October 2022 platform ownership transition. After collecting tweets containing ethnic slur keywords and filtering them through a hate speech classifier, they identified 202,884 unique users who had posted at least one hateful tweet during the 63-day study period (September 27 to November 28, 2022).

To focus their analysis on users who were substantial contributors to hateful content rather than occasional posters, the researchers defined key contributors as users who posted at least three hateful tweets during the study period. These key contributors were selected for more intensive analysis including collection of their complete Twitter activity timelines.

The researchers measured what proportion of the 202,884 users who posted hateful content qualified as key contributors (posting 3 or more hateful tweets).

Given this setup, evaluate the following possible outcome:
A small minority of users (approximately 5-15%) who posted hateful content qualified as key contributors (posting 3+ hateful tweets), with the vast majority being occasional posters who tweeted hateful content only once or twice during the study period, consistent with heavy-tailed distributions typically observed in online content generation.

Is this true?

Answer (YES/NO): NO